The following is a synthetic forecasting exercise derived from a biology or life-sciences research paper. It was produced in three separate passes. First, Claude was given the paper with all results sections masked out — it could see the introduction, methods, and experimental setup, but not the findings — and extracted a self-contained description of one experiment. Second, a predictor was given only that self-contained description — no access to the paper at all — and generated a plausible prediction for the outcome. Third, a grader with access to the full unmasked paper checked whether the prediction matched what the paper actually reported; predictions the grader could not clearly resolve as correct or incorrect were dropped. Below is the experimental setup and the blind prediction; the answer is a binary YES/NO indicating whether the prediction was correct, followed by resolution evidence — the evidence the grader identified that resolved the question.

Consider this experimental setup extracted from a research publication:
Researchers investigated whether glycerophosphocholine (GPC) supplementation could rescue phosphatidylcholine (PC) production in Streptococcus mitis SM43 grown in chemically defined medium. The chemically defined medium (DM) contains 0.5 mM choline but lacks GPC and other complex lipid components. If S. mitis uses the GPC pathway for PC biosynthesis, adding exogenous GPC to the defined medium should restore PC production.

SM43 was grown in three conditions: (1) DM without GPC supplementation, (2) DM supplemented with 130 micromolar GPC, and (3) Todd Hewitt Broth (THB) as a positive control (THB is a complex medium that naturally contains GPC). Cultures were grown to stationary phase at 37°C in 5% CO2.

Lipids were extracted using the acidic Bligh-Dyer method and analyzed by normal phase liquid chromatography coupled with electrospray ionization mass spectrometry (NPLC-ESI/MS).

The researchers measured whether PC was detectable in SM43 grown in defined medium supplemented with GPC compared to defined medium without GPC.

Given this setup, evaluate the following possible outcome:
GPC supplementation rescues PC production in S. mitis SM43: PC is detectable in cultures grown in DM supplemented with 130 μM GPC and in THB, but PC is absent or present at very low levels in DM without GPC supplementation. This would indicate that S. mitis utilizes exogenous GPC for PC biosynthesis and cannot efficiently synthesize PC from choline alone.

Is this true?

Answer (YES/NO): YES